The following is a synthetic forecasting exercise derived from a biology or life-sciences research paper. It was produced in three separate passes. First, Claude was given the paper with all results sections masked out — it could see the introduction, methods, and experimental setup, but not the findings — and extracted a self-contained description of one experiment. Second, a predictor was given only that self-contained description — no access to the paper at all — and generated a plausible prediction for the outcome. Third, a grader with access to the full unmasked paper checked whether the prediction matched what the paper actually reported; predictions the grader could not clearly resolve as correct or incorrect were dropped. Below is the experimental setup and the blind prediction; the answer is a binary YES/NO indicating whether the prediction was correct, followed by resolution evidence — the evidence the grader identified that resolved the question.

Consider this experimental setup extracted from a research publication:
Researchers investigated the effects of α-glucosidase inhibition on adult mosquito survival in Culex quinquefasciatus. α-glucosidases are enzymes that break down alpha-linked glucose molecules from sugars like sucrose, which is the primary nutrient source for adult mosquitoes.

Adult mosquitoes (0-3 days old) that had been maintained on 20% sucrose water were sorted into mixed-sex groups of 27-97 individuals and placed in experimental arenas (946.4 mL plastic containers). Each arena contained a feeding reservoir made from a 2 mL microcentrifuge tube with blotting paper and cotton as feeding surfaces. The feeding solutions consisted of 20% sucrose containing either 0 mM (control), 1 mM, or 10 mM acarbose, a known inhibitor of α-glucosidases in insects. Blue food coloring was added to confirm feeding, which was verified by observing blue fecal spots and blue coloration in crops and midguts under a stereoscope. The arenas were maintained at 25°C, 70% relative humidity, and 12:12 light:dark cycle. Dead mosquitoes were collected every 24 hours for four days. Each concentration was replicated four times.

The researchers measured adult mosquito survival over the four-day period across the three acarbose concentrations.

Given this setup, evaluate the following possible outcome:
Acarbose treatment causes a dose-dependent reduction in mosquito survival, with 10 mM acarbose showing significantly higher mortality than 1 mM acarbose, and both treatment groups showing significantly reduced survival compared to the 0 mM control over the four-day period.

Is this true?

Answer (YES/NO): NO